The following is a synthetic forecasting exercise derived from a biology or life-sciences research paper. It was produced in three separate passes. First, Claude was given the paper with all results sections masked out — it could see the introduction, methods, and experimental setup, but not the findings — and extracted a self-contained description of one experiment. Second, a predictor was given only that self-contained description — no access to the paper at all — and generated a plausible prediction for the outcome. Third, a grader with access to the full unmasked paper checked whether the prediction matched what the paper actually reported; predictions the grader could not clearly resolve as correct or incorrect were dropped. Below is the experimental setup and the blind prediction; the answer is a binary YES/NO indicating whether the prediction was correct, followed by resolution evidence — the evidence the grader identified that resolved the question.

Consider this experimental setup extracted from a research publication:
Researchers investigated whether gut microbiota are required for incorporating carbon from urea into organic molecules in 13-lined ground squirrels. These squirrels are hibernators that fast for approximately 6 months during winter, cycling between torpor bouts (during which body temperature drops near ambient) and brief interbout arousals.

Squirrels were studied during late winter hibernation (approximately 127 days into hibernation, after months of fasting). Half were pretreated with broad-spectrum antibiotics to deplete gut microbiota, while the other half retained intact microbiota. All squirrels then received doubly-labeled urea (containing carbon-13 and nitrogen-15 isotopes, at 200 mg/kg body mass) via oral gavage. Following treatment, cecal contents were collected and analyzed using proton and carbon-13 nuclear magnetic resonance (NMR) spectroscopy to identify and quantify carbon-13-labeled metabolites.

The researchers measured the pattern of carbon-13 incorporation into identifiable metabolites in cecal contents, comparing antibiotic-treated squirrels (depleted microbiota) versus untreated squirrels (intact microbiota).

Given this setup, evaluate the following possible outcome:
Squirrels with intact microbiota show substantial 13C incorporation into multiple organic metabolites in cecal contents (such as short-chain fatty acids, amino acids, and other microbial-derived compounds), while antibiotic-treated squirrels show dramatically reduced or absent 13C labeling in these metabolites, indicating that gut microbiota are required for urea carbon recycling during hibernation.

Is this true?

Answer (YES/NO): NO